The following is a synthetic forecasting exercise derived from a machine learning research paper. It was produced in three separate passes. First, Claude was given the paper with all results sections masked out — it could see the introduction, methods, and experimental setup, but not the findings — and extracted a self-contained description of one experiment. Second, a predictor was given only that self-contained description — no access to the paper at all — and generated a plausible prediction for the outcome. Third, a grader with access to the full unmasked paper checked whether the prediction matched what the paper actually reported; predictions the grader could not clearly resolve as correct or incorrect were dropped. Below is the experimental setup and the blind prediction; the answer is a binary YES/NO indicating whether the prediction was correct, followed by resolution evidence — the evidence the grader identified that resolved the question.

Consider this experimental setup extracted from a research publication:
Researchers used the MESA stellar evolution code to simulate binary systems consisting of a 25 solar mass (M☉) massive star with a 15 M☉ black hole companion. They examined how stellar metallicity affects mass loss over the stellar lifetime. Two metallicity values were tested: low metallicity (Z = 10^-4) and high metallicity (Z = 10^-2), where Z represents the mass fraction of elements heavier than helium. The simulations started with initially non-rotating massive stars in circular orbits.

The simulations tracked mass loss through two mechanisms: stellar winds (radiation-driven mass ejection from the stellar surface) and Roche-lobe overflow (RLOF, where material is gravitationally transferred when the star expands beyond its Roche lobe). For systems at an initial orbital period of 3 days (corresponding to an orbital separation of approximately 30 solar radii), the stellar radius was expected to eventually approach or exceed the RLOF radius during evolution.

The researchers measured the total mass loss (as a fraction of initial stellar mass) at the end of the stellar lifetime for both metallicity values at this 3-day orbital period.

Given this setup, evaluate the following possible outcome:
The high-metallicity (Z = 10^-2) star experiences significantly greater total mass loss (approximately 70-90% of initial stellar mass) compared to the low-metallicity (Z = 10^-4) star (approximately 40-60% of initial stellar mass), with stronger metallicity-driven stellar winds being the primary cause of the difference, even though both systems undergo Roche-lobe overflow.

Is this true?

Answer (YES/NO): NO